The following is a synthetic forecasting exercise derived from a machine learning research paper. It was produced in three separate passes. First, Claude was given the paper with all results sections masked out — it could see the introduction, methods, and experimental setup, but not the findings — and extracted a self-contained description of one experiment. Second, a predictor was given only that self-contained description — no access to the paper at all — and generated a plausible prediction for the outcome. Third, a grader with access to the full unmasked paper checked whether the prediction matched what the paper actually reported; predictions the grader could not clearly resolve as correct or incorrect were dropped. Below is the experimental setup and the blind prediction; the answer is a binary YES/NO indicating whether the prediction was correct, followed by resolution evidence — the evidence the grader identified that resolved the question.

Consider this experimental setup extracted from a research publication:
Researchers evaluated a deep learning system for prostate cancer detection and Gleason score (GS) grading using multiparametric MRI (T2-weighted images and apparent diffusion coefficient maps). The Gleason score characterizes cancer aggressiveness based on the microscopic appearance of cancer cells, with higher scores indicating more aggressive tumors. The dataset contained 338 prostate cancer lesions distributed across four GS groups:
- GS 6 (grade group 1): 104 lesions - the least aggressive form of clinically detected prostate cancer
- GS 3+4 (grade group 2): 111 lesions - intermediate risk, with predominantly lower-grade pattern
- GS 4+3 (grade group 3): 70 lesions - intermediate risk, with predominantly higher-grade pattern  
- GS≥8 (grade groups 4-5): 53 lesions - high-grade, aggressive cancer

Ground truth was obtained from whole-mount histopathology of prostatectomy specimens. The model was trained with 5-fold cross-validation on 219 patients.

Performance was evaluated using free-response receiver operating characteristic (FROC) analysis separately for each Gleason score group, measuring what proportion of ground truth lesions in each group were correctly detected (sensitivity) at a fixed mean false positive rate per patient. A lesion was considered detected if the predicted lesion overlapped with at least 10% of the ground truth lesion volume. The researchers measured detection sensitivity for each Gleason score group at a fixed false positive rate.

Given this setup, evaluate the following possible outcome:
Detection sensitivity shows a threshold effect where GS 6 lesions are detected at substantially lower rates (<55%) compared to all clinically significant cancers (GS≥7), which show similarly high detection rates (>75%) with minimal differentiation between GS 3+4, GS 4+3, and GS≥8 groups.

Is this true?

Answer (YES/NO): NO